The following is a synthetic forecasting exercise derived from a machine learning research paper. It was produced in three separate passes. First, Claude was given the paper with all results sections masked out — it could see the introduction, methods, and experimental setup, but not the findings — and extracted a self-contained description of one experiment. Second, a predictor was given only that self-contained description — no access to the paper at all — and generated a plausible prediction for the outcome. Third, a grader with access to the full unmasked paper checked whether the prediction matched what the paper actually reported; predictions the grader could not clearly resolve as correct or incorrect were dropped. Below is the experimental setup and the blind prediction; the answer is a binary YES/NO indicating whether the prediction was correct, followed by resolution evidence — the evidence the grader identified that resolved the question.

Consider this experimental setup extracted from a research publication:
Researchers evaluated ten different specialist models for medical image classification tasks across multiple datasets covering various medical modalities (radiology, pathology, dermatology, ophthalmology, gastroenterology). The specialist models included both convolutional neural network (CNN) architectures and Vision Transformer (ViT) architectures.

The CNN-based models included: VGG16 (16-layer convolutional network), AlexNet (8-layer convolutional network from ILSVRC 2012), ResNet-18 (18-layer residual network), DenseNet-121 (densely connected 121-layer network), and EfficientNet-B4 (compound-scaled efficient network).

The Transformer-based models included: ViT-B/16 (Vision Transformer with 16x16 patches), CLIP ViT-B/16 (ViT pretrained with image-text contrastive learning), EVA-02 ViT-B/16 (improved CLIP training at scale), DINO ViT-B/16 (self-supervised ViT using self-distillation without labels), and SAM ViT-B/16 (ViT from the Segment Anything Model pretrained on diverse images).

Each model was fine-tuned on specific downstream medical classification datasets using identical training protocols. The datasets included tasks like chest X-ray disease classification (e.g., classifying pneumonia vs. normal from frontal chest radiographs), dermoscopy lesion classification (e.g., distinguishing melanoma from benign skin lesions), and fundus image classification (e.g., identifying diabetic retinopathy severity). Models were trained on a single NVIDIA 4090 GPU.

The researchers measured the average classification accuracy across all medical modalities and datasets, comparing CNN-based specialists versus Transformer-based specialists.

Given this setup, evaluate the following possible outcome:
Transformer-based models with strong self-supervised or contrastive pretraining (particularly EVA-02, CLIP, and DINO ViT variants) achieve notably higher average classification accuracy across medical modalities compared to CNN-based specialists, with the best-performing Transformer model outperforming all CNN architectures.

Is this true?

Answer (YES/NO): NO